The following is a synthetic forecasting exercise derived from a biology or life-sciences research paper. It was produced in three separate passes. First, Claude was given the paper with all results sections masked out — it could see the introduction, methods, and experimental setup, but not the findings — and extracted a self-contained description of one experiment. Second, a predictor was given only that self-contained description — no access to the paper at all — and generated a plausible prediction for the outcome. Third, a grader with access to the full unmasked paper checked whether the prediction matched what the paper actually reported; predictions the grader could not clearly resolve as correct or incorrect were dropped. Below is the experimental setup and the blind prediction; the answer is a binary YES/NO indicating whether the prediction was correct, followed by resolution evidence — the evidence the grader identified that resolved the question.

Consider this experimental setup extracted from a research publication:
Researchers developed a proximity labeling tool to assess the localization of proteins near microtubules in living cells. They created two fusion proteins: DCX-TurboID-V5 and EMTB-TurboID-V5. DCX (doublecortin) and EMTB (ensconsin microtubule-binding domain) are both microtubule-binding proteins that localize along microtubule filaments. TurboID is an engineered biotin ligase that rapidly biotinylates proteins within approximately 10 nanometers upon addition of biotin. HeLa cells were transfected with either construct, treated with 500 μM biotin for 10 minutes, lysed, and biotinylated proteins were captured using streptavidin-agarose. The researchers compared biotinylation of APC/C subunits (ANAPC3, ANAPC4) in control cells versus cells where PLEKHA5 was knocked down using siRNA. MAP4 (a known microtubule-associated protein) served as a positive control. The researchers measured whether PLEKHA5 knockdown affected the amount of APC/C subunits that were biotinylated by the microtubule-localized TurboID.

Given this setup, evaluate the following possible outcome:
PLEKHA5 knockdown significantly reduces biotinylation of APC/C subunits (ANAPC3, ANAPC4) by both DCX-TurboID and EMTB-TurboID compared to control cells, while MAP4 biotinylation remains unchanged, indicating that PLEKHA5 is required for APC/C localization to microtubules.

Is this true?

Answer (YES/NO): YES